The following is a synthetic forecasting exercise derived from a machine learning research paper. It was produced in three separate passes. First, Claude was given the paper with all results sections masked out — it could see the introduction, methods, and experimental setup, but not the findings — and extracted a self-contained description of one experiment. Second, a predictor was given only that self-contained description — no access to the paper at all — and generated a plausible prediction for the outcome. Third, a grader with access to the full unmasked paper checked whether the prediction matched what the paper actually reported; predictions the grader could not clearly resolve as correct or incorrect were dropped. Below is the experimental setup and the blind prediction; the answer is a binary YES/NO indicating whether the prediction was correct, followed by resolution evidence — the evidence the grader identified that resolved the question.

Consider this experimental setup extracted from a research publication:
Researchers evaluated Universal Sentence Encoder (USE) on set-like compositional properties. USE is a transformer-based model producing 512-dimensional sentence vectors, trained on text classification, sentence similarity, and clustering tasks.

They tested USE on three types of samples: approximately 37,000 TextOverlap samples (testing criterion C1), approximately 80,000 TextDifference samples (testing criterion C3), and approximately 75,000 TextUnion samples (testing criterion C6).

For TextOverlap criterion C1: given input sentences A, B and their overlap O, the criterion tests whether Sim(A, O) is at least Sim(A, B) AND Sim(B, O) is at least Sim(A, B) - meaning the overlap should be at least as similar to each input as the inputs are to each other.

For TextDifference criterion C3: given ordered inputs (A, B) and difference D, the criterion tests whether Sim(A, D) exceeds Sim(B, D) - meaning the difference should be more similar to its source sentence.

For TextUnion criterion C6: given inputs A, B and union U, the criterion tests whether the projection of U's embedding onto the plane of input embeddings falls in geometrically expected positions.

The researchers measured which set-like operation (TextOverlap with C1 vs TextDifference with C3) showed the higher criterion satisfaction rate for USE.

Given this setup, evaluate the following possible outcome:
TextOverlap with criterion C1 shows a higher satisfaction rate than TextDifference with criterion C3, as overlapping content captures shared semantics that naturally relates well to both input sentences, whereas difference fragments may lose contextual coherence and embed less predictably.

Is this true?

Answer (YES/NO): NO